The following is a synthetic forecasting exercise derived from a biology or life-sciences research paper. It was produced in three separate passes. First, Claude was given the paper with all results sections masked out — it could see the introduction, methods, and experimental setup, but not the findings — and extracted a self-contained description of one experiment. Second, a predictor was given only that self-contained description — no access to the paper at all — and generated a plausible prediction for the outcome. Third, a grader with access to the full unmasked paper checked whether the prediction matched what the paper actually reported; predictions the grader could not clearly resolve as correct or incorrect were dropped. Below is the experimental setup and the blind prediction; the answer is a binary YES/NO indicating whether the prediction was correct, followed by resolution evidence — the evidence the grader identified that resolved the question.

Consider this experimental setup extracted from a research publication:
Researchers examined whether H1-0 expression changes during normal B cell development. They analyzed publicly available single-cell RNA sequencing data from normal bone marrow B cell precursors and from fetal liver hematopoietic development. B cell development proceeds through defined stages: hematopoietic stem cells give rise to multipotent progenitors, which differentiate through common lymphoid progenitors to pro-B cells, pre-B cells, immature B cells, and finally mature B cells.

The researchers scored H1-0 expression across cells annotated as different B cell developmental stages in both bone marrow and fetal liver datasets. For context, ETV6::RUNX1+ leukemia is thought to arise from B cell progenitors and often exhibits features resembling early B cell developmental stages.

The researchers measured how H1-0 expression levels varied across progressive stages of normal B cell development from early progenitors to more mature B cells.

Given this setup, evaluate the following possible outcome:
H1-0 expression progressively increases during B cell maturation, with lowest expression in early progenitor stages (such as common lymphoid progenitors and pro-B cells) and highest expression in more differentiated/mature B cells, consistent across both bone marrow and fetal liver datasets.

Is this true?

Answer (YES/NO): NO